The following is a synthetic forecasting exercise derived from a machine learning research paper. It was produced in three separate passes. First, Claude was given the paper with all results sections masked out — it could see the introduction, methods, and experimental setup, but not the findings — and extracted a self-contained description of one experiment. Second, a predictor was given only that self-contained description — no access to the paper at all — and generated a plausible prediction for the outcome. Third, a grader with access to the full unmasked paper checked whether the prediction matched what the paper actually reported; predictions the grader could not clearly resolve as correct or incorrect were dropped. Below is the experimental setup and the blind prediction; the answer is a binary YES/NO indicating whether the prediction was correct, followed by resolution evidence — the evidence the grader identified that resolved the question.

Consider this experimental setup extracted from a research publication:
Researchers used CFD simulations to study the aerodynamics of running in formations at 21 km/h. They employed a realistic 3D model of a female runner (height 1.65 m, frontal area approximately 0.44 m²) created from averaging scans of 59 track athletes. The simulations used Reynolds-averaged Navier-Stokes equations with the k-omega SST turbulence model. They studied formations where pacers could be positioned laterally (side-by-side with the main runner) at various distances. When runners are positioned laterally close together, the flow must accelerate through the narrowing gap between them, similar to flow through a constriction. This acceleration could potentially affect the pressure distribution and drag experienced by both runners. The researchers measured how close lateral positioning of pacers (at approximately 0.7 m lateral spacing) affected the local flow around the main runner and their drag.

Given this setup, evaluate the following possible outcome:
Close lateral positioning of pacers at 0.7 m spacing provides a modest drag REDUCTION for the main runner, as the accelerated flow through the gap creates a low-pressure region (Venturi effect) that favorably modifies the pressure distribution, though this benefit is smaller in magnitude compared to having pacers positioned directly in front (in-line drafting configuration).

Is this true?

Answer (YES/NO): NO